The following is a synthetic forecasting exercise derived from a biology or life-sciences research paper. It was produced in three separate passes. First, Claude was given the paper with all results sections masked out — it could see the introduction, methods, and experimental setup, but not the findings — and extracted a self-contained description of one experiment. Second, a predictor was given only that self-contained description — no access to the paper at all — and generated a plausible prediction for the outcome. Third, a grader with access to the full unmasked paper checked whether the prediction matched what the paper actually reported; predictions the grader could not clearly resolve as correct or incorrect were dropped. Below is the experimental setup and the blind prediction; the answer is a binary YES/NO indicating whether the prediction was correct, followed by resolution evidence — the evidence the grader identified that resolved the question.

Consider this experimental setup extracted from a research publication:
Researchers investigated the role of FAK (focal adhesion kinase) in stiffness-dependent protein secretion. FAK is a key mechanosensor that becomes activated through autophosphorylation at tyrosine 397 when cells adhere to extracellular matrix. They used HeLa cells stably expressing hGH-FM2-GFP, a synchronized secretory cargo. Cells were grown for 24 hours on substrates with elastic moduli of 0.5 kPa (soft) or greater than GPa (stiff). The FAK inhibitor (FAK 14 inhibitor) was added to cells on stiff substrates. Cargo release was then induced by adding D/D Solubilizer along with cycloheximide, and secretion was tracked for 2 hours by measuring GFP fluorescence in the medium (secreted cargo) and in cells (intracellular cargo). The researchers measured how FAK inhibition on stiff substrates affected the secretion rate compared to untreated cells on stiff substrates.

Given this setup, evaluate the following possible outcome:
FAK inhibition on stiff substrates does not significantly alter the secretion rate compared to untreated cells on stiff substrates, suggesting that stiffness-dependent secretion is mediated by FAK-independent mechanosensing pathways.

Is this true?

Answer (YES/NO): NO